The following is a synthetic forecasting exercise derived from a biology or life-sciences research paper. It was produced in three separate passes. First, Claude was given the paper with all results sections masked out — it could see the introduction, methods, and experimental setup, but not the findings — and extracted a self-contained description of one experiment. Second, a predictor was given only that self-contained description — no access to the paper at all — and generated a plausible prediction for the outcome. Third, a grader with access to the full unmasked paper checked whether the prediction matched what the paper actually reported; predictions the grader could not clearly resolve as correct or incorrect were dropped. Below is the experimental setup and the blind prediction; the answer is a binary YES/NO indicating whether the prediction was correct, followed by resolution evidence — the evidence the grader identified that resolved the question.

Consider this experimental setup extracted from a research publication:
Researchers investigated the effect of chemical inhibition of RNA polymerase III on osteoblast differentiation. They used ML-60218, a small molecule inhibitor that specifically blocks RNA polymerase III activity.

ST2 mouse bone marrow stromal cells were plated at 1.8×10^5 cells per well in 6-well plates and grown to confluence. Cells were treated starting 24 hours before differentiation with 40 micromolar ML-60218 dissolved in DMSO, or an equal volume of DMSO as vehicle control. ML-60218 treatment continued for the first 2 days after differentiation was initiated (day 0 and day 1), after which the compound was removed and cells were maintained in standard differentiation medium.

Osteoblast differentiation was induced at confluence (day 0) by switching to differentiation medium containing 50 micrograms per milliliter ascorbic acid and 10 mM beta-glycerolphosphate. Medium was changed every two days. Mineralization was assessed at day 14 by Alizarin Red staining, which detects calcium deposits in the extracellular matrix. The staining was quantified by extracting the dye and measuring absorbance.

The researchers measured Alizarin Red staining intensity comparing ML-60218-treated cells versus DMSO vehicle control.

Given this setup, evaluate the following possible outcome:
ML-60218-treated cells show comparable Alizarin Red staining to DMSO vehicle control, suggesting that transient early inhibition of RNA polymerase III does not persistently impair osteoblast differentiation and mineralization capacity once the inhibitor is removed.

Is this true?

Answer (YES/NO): NO